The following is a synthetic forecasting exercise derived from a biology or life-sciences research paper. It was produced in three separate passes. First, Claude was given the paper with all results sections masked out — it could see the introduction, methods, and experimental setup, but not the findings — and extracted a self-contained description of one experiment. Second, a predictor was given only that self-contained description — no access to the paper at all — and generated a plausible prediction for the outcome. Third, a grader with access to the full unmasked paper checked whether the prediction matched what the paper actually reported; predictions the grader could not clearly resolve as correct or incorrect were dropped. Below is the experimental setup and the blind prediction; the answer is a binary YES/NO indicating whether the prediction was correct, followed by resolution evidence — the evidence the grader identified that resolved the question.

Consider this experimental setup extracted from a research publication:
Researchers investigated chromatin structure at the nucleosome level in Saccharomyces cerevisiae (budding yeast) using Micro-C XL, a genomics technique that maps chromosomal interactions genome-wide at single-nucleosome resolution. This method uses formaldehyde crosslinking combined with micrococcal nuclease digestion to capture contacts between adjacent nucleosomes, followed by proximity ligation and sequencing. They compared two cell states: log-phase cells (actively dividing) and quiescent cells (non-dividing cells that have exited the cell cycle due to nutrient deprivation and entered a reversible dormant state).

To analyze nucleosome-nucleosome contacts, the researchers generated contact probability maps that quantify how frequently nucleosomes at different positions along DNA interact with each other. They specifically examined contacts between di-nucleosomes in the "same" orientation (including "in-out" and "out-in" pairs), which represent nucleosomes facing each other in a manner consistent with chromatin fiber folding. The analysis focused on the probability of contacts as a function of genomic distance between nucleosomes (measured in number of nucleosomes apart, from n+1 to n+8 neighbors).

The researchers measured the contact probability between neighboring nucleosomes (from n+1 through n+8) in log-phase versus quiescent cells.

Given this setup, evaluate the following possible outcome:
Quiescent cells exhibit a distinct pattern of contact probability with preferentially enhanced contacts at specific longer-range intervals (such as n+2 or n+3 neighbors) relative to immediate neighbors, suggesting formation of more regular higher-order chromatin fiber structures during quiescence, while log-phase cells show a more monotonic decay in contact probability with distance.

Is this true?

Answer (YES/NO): NO